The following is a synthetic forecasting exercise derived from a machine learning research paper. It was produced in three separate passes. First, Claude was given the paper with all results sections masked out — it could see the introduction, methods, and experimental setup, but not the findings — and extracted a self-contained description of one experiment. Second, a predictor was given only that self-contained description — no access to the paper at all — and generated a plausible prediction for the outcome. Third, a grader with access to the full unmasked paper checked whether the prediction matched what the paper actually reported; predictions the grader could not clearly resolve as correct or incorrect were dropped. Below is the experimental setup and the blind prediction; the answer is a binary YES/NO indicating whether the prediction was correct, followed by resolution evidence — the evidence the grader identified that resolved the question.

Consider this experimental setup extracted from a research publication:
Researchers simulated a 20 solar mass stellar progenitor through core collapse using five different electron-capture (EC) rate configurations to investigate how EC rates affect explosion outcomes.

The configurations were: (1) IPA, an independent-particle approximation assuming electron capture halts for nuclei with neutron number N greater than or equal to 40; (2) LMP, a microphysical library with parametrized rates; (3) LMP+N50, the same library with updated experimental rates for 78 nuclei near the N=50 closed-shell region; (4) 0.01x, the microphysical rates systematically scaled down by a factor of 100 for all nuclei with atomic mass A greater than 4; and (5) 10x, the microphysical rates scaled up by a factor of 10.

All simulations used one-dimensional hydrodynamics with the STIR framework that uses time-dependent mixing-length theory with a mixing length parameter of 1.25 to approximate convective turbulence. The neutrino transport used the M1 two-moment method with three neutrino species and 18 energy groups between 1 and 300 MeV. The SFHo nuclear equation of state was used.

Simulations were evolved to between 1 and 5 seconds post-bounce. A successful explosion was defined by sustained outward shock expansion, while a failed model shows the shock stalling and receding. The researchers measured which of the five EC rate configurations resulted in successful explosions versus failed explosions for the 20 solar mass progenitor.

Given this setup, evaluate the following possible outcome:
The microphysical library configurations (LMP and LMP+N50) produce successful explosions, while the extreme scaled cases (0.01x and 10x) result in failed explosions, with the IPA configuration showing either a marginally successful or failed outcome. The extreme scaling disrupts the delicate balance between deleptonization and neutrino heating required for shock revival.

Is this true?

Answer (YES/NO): NO